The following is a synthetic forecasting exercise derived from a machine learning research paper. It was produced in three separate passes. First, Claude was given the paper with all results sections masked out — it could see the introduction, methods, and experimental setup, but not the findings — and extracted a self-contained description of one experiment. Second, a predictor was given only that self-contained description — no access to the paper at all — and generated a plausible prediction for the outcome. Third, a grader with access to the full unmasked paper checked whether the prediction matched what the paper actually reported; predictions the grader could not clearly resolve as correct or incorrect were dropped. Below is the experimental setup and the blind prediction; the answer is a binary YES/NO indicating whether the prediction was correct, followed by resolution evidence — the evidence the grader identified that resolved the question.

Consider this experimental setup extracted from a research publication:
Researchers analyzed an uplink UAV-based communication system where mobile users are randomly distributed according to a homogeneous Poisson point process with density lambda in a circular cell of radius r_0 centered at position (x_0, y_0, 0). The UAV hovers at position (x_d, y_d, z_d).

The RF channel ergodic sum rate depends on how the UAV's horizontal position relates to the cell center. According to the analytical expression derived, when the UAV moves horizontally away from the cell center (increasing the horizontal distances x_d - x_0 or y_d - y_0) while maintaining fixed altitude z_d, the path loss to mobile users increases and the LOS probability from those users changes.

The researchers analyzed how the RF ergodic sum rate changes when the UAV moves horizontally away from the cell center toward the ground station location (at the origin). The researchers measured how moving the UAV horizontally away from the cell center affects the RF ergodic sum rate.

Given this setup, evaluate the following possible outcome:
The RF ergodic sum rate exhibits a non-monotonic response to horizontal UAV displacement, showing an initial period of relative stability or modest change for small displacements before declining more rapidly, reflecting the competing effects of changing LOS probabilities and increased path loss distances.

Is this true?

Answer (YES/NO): NO